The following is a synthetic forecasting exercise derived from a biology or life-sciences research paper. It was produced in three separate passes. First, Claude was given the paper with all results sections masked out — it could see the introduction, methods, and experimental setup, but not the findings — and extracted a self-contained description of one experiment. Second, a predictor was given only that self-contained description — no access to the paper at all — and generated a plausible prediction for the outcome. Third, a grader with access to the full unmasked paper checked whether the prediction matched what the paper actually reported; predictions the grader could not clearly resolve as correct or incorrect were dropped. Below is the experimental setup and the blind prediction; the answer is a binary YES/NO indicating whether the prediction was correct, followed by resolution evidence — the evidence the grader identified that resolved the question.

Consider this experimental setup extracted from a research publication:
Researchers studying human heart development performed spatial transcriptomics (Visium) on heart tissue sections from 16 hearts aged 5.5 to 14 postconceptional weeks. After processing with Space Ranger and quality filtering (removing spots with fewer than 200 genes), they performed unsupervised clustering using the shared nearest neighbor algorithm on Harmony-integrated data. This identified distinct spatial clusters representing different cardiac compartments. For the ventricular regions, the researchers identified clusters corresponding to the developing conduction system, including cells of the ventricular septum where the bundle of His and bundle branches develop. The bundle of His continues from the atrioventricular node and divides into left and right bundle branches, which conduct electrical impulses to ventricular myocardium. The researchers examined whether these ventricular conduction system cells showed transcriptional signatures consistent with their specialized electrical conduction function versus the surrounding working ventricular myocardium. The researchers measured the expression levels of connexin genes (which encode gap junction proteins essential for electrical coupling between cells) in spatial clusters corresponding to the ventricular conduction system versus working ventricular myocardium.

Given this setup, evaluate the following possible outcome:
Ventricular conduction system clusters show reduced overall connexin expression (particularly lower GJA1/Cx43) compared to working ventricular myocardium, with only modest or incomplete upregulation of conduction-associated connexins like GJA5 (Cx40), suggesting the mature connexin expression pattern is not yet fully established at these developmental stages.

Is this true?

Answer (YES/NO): NO